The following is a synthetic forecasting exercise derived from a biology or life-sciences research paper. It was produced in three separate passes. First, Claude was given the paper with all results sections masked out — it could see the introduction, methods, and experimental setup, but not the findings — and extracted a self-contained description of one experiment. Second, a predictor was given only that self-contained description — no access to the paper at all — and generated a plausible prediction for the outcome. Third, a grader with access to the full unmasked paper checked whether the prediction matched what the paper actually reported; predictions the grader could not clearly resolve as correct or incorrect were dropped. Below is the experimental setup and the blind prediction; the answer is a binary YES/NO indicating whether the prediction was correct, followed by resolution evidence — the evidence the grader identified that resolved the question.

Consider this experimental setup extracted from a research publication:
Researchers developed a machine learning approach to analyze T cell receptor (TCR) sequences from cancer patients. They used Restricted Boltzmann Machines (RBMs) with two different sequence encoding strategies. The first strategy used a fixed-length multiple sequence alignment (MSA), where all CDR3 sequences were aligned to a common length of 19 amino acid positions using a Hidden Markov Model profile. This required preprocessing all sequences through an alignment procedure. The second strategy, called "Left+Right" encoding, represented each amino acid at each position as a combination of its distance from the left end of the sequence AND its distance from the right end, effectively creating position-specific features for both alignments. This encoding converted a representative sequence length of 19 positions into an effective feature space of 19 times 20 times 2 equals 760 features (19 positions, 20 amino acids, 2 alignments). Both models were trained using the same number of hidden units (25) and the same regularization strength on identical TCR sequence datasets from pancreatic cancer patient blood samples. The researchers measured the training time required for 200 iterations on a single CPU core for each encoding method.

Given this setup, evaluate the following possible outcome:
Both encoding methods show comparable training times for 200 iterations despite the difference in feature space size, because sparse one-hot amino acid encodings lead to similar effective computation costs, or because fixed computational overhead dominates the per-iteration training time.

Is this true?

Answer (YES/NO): NO